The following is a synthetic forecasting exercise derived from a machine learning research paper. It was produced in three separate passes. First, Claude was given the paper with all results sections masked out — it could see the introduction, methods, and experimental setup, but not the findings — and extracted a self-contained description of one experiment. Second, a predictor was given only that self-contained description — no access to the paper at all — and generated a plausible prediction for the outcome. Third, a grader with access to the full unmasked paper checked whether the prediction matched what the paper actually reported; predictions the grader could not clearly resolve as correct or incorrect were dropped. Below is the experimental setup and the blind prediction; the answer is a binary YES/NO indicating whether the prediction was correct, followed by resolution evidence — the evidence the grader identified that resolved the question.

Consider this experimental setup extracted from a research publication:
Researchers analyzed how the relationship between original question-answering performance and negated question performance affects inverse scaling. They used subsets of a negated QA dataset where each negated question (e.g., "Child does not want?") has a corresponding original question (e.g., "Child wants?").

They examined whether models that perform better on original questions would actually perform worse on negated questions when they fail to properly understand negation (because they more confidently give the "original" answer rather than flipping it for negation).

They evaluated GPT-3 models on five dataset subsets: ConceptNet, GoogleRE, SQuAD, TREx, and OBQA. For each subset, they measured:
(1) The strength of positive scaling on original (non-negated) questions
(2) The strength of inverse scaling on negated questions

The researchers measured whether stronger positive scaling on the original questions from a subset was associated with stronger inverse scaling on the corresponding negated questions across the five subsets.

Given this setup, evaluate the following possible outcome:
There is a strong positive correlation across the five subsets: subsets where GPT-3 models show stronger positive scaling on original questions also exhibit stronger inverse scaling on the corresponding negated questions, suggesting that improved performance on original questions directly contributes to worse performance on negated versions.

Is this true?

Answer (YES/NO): YES